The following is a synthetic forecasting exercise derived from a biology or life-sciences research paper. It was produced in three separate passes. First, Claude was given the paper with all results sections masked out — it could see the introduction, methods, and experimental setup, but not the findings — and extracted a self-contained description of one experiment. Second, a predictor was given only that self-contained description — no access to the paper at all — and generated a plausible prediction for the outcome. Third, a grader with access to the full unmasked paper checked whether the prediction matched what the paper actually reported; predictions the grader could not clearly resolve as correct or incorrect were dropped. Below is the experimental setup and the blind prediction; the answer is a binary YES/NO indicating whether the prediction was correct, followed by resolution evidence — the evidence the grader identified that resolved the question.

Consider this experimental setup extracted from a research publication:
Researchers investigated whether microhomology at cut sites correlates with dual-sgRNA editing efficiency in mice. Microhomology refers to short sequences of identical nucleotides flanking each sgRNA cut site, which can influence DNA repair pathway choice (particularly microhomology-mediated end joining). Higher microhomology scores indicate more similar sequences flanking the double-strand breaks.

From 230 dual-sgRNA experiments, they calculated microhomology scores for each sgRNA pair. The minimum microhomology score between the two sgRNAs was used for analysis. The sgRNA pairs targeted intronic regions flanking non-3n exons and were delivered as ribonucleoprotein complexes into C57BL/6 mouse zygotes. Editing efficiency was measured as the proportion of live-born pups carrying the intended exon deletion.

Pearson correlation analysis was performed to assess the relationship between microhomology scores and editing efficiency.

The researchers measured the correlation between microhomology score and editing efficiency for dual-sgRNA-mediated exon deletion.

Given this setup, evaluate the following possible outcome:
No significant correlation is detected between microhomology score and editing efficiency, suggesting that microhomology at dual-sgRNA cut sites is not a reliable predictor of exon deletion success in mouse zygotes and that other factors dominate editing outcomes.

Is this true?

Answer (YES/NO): YES